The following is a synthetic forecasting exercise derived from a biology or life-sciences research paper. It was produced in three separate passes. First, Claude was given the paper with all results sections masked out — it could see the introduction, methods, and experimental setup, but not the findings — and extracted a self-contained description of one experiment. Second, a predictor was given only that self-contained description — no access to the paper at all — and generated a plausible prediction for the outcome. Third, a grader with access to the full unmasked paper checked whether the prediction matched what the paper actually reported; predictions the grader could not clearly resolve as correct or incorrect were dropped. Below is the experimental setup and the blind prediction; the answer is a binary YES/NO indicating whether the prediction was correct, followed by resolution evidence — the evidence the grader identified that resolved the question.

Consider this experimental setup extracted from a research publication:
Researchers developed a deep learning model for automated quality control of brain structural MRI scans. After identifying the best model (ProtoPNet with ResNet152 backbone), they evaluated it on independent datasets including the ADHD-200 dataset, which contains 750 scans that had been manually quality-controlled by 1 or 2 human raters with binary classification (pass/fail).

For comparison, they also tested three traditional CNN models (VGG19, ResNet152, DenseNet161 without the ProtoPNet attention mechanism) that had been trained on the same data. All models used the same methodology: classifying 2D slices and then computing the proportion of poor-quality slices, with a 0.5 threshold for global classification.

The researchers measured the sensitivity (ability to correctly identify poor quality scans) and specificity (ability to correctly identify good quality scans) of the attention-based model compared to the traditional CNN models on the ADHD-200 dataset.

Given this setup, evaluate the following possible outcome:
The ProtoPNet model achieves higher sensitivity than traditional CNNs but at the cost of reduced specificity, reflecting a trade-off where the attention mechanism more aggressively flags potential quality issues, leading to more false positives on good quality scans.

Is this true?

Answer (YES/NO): YES